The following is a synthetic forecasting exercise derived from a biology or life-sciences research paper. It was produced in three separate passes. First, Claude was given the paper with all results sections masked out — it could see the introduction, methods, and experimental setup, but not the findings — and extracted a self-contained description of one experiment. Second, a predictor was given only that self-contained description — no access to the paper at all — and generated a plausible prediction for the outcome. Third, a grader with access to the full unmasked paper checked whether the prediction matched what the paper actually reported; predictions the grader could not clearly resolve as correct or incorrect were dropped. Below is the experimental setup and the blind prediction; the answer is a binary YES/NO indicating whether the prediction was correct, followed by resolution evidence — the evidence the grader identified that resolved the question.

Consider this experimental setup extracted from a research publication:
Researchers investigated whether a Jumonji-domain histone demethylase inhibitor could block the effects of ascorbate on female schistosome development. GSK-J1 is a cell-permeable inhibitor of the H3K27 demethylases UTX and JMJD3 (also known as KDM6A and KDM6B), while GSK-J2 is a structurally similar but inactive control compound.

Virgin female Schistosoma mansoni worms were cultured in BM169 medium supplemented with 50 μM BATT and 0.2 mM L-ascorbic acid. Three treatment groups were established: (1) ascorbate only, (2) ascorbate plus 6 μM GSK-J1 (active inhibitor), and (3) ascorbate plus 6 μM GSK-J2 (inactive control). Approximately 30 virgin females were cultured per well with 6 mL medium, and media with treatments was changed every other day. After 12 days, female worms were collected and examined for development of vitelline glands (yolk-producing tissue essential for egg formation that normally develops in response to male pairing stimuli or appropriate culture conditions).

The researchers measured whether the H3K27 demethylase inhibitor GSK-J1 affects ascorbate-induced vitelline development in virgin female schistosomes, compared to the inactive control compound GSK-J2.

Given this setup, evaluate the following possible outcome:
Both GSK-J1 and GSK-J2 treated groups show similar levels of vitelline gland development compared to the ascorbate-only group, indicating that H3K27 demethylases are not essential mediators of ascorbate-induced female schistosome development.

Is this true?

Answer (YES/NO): NO